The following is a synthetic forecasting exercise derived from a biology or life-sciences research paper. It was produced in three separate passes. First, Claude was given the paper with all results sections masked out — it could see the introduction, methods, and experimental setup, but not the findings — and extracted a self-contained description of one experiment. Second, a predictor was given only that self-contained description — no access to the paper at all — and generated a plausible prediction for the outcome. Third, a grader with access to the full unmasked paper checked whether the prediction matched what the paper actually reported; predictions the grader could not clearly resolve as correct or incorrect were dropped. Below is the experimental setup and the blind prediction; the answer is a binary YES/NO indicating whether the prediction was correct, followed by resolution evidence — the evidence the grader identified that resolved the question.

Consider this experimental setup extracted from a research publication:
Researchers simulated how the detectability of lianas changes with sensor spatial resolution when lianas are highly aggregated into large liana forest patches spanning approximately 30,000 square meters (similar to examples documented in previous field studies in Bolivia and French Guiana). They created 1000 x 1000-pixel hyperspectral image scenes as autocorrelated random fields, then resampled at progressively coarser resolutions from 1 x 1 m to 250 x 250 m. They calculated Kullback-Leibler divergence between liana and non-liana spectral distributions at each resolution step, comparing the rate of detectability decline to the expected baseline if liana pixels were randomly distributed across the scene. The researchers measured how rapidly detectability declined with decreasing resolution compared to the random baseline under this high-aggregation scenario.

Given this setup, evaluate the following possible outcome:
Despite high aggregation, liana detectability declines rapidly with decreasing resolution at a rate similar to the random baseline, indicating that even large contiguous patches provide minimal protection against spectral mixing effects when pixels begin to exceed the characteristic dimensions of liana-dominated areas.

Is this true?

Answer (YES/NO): NO